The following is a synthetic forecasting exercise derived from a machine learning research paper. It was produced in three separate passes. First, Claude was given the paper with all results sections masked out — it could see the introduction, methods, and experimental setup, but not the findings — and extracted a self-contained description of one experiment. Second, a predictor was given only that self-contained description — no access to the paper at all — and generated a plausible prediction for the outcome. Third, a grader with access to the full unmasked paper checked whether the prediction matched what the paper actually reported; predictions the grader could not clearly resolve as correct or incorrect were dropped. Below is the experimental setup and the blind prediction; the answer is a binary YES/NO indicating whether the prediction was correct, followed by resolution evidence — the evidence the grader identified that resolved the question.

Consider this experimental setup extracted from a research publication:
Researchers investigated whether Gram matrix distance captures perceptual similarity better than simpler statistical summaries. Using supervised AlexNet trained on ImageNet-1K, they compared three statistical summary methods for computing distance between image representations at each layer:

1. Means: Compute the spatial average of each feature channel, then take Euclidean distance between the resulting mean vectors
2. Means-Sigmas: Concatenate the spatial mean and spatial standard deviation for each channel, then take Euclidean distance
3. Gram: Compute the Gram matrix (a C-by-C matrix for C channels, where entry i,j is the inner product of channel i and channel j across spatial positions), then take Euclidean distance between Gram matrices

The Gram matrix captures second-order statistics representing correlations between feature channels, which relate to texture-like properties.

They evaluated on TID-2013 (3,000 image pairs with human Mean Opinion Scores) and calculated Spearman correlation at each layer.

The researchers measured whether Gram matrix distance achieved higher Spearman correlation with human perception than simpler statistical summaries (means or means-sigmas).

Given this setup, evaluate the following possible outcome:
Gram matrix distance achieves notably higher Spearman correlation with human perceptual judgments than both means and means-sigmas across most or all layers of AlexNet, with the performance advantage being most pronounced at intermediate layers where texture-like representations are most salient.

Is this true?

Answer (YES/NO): NO